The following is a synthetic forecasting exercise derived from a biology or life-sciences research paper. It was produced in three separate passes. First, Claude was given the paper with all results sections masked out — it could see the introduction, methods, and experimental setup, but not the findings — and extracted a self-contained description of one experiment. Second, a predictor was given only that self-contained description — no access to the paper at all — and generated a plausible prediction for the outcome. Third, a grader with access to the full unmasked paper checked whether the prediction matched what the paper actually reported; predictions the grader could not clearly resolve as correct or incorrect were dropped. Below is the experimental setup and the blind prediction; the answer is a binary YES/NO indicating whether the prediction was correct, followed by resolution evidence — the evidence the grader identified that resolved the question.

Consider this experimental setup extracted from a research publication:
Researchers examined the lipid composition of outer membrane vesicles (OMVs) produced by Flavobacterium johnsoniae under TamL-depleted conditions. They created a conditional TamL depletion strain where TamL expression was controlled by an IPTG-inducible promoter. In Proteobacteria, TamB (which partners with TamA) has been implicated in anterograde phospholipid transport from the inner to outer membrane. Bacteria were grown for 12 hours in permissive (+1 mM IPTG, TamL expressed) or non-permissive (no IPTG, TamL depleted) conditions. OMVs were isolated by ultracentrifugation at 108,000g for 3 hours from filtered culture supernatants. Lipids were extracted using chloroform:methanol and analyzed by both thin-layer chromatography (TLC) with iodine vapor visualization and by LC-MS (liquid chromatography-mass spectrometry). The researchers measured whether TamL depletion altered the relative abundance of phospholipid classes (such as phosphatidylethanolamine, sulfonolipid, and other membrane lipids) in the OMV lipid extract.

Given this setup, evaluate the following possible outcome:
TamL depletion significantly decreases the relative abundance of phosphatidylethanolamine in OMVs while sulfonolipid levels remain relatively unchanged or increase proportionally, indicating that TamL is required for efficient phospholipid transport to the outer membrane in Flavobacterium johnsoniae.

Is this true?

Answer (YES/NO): NO